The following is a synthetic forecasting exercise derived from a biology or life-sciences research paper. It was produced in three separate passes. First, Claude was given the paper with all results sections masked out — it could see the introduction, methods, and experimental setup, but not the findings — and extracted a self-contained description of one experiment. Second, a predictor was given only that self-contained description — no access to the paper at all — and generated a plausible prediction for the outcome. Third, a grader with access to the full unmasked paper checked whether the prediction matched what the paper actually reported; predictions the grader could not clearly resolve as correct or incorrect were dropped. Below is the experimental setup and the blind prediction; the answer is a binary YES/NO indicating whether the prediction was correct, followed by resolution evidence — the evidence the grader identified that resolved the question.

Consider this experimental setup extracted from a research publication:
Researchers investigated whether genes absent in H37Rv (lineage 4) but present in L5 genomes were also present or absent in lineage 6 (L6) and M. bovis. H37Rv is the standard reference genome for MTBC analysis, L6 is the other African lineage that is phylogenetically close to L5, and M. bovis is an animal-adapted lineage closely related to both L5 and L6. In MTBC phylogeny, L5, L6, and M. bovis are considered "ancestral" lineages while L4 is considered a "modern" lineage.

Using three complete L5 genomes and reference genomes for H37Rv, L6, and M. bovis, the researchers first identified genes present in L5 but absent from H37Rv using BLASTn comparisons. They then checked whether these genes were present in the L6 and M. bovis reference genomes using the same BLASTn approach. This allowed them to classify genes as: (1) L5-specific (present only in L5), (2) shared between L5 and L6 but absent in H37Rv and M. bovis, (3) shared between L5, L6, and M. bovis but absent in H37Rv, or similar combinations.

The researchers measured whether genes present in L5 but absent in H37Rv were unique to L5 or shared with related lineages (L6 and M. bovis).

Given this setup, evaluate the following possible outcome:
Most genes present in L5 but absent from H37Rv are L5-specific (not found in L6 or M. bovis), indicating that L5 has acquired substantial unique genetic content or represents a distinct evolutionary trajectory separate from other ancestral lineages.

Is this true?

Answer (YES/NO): NO